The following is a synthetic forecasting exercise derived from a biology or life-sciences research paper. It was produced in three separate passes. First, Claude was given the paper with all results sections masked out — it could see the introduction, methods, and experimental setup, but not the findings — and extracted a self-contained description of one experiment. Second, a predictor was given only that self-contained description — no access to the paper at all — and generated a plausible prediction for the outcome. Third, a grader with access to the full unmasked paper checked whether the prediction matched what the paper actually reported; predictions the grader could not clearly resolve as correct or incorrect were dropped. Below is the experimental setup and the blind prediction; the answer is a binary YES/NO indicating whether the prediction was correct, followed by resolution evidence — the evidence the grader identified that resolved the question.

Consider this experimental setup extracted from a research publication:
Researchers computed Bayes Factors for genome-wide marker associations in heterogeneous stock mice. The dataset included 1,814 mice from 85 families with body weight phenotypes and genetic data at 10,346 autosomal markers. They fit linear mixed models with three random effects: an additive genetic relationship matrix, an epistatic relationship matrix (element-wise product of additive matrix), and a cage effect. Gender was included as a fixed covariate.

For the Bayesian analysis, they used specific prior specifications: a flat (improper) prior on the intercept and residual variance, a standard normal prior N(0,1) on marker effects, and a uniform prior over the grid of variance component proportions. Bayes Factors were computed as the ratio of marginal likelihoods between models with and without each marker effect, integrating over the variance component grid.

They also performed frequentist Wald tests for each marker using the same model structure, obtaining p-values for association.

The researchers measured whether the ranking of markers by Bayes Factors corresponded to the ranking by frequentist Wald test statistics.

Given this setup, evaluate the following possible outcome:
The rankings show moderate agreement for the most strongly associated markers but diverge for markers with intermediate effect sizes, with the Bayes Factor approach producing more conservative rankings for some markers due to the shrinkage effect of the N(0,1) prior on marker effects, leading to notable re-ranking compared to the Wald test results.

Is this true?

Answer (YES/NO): NO